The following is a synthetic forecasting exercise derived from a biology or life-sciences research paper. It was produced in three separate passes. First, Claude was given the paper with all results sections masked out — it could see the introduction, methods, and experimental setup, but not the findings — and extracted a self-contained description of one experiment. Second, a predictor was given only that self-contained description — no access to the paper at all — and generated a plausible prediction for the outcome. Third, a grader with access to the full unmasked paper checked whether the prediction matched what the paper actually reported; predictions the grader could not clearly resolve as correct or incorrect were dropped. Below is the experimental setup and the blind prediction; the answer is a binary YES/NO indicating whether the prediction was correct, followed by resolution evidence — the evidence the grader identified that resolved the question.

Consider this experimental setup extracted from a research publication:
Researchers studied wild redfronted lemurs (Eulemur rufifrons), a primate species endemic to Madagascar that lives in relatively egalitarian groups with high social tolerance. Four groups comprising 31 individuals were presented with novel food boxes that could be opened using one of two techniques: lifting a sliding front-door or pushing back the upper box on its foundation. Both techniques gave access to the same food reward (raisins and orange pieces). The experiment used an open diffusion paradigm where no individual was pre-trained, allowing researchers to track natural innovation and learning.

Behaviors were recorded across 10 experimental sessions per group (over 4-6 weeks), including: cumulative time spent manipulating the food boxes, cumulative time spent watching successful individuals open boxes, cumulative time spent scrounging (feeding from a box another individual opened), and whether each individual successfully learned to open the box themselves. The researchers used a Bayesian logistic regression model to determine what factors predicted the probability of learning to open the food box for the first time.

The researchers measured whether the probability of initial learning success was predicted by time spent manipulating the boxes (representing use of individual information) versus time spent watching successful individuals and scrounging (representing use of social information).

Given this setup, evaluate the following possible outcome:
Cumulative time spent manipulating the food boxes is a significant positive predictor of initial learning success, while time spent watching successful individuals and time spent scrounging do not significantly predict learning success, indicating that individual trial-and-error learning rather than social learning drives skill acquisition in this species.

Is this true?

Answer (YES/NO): YES